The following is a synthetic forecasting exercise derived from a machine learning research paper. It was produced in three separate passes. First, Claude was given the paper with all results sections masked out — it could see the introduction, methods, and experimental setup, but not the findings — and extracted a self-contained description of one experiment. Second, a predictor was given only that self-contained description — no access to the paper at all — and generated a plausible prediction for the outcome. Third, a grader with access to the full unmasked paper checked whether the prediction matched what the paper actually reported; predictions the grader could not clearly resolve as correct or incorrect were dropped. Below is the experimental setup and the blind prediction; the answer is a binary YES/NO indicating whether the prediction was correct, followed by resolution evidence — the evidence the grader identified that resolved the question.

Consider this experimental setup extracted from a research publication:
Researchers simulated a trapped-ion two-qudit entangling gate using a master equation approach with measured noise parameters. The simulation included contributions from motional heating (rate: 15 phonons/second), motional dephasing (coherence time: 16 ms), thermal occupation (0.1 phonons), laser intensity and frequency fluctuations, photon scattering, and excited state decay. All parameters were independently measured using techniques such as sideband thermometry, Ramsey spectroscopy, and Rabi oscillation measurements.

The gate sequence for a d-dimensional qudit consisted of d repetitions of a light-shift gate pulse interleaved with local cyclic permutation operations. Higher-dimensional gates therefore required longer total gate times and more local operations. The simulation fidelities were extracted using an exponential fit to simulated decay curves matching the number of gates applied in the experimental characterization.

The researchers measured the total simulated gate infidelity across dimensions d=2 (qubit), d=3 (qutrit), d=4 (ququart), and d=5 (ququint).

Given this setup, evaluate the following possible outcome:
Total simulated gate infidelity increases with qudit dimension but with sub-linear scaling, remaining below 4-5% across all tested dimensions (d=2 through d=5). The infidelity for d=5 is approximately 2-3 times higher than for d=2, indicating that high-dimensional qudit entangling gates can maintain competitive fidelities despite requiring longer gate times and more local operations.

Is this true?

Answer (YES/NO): NO